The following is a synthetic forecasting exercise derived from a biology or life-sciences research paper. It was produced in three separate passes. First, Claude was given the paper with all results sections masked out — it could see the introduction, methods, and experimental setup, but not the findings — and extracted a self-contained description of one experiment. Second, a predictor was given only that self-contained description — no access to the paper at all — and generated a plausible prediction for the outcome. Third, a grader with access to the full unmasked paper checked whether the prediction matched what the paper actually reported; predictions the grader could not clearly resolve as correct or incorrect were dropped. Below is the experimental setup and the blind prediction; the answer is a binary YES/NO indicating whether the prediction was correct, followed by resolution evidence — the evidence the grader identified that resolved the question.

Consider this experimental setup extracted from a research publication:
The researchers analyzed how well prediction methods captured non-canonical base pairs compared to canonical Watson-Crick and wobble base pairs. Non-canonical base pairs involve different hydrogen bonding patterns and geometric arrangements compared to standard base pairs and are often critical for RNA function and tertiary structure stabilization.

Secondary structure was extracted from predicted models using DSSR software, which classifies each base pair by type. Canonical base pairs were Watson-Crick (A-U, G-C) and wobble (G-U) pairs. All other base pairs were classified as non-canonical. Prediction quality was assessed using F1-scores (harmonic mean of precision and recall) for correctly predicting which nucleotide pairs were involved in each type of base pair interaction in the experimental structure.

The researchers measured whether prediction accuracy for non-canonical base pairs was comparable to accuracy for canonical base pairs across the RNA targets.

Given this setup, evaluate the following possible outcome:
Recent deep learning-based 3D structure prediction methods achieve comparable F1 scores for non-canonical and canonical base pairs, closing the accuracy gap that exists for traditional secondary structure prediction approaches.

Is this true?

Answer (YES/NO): NO